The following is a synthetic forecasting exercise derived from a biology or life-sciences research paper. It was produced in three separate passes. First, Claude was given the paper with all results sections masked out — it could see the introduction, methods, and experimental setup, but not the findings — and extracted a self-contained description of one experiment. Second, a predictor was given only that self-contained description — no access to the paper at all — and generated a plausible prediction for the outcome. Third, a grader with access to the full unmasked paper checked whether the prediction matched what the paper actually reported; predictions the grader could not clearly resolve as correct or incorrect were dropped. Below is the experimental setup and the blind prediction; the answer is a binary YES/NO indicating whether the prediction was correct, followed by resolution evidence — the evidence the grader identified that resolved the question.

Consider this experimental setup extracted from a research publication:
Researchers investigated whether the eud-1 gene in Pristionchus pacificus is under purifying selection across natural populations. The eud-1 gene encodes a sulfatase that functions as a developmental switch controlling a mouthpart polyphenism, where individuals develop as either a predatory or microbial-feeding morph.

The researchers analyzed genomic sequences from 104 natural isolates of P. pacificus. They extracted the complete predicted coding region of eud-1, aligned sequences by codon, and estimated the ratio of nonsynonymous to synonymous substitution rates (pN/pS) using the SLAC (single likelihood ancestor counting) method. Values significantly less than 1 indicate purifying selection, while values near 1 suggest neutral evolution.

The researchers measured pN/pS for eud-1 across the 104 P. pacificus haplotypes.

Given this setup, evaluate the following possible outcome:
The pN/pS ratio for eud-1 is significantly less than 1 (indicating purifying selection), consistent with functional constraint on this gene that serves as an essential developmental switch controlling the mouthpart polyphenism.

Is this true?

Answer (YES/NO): YES